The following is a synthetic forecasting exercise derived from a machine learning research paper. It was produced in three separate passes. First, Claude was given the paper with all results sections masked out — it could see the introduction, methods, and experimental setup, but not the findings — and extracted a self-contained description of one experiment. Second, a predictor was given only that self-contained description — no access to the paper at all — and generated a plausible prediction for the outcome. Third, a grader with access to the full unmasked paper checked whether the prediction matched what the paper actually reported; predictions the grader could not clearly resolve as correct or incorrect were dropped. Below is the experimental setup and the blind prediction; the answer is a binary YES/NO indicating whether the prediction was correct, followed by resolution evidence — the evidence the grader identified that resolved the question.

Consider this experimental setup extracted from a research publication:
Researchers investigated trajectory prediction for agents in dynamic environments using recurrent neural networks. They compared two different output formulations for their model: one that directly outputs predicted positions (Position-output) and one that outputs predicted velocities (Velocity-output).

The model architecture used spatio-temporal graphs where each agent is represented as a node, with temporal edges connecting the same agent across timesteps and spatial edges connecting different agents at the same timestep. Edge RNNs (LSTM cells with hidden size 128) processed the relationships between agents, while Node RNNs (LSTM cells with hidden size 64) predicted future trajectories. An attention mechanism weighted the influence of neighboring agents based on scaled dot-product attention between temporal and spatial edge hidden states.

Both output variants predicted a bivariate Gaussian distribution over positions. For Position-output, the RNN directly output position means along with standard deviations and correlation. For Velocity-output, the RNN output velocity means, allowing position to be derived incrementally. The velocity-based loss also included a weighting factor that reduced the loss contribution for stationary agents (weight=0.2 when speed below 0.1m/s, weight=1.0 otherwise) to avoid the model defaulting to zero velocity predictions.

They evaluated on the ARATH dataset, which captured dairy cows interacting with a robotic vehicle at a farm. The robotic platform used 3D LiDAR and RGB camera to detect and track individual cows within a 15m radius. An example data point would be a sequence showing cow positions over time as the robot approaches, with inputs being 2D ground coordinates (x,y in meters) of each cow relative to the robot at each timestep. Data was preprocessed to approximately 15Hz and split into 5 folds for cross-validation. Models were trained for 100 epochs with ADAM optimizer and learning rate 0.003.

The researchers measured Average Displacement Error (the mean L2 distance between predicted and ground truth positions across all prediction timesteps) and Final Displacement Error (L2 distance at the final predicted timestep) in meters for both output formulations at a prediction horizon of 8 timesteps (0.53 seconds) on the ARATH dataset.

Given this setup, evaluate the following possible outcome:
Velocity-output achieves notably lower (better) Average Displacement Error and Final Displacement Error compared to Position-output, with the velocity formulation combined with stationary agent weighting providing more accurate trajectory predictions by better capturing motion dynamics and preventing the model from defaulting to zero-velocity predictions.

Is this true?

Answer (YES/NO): NO